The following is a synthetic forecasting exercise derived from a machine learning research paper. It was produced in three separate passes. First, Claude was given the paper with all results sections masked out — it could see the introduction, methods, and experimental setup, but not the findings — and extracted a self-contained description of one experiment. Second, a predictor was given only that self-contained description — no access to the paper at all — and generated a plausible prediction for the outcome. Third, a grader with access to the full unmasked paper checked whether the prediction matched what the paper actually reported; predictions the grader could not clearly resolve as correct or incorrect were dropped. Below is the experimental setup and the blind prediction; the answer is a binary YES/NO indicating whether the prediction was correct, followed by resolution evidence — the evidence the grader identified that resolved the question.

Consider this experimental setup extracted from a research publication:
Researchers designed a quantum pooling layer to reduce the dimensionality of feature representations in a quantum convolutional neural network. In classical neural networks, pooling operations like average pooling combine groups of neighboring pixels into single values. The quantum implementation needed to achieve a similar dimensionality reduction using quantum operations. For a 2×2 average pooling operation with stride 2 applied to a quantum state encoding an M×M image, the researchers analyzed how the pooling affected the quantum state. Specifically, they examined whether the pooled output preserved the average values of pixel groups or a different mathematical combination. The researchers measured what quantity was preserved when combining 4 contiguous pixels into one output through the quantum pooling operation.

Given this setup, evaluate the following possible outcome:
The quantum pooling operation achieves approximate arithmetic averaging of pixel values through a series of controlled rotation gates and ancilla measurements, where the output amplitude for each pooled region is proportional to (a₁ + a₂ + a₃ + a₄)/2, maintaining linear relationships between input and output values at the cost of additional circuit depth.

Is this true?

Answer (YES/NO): NO